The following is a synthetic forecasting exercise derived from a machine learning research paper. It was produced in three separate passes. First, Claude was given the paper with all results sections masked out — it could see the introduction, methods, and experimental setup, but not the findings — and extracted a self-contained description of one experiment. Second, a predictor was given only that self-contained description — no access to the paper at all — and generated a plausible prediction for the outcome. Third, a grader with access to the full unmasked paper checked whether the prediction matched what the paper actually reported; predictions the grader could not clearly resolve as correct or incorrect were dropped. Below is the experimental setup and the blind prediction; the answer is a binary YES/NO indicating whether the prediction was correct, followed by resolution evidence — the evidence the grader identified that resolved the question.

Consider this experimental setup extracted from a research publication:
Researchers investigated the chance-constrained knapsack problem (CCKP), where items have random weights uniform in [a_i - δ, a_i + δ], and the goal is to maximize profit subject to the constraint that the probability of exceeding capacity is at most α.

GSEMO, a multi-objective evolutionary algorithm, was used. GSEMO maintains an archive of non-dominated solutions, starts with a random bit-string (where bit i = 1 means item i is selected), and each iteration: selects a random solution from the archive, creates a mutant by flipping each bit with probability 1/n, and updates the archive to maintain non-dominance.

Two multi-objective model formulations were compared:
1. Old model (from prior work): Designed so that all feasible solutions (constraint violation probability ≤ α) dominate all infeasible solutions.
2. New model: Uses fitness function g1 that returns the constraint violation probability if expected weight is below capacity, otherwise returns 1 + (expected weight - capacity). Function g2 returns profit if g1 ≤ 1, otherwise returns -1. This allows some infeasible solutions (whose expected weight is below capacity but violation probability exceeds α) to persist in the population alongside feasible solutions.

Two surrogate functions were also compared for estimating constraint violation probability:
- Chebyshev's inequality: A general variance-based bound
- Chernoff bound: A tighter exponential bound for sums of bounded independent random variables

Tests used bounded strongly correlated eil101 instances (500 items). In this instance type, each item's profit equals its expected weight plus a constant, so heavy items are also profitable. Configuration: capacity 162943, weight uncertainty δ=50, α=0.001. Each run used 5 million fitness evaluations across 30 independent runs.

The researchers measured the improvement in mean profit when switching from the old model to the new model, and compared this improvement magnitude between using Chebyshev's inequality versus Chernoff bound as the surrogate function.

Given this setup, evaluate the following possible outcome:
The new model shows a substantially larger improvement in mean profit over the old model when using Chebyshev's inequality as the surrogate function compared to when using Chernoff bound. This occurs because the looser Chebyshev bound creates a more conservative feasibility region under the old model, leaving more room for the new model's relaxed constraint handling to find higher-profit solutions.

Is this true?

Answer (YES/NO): YES